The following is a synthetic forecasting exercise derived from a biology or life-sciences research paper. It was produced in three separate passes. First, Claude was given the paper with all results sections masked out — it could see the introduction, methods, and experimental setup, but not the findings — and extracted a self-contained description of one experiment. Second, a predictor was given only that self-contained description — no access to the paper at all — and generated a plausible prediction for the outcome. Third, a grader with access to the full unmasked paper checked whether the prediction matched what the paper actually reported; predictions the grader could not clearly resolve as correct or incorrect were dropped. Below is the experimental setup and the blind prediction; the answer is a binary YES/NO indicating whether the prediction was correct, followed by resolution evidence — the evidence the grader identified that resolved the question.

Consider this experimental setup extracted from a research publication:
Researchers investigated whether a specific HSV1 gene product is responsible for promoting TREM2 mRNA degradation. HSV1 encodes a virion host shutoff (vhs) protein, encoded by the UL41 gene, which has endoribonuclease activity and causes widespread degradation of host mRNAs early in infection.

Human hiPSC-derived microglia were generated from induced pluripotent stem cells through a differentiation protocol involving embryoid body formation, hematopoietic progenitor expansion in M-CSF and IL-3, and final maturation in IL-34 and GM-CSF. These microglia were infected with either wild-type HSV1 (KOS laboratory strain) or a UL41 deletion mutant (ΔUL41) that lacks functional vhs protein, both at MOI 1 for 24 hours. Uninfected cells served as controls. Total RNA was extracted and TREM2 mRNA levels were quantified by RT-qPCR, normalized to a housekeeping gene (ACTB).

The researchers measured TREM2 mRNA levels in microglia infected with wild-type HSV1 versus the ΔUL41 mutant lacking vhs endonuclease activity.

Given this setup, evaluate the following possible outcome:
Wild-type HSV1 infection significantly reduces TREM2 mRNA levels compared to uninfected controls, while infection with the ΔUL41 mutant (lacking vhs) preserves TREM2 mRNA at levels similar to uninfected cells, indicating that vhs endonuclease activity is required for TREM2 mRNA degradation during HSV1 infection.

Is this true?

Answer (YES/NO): NO